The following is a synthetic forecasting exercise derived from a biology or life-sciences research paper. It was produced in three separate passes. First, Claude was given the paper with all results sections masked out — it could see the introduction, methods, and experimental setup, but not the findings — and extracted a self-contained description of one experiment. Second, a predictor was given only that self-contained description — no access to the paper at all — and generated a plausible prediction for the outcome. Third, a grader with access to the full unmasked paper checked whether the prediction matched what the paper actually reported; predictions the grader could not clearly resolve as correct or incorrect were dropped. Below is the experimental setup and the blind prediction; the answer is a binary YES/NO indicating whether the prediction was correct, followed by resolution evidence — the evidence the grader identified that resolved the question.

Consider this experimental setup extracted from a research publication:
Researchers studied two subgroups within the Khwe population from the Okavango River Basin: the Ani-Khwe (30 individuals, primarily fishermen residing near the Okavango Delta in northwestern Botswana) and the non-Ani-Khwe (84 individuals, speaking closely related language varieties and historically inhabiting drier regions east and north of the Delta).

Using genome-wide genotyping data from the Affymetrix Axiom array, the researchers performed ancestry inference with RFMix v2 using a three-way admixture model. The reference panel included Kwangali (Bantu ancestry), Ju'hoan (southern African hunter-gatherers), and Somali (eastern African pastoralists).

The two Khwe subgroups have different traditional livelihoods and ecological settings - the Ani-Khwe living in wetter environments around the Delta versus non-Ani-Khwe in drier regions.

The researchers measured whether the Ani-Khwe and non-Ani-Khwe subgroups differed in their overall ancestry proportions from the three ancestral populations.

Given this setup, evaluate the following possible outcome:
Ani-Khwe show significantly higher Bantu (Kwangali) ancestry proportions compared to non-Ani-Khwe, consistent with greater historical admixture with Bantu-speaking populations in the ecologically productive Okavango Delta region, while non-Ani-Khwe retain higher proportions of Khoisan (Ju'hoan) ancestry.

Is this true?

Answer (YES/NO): NO